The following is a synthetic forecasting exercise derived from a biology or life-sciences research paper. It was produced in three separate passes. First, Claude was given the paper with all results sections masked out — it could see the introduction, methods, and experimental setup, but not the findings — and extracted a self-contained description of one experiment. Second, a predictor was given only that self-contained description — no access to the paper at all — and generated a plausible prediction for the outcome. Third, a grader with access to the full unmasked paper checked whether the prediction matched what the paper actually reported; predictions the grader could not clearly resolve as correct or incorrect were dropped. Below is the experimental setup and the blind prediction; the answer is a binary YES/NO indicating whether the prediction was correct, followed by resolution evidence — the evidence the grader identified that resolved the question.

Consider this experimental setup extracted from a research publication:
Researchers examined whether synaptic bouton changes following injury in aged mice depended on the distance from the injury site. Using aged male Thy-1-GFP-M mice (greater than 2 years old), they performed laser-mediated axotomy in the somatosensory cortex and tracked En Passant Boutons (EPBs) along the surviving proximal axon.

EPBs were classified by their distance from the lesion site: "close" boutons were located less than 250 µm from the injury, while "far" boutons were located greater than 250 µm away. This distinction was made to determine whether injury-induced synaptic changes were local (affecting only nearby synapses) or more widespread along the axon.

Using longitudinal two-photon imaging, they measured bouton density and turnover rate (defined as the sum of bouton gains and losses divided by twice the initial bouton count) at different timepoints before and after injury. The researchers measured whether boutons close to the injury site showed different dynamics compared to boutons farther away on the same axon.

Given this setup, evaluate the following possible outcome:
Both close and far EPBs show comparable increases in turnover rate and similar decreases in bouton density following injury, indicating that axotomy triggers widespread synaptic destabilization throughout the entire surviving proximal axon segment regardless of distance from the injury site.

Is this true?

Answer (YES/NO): NO